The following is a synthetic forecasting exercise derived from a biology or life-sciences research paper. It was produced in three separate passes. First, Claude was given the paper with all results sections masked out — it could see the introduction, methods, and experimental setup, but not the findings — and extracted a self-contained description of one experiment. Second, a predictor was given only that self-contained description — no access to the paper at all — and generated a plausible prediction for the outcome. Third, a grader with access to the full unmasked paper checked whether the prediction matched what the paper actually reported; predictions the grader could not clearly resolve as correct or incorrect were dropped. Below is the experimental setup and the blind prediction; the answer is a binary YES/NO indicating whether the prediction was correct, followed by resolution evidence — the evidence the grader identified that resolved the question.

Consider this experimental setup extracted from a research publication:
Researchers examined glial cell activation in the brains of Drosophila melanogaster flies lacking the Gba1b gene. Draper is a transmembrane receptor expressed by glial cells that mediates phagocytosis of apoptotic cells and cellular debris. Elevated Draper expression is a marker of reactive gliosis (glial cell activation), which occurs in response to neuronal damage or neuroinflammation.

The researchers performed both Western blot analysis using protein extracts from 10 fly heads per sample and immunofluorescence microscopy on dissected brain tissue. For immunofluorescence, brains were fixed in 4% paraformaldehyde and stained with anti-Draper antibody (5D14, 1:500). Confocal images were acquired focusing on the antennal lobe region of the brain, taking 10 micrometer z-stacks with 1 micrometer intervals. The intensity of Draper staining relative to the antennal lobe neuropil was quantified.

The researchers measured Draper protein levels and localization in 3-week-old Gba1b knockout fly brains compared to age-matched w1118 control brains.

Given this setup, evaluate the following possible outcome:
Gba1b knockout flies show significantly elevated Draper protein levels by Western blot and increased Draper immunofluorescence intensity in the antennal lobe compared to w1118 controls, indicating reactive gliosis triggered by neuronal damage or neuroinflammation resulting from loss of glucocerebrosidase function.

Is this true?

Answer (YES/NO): YES